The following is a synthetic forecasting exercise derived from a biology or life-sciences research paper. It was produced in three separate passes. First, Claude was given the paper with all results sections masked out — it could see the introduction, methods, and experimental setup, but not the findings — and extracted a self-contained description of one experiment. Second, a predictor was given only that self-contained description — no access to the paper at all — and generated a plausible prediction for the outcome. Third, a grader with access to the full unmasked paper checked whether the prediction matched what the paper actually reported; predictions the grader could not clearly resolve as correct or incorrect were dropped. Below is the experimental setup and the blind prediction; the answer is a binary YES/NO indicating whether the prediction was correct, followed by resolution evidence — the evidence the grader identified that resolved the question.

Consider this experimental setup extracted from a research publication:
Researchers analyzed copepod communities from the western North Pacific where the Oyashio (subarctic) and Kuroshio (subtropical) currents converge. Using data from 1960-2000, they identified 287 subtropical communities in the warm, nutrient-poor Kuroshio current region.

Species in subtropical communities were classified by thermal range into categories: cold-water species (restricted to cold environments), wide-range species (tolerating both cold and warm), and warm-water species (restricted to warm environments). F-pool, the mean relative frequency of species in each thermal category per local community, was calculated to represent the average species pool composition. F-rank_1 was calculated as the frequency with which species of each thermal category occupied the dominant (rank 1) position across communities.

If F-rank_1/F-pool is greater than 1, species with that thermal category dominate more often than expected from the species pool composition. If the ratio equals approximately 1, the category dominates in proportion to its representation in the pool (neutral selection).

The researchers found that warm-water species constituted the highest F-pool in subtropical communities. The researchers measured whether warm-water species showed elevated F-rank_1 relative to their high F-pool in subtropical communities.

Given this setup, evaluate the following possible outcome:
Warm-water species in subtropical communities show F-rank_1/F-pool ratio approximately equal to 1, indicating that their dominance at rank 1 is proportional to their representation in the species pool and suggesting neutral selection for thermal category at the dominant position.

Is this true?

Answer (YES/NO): NO